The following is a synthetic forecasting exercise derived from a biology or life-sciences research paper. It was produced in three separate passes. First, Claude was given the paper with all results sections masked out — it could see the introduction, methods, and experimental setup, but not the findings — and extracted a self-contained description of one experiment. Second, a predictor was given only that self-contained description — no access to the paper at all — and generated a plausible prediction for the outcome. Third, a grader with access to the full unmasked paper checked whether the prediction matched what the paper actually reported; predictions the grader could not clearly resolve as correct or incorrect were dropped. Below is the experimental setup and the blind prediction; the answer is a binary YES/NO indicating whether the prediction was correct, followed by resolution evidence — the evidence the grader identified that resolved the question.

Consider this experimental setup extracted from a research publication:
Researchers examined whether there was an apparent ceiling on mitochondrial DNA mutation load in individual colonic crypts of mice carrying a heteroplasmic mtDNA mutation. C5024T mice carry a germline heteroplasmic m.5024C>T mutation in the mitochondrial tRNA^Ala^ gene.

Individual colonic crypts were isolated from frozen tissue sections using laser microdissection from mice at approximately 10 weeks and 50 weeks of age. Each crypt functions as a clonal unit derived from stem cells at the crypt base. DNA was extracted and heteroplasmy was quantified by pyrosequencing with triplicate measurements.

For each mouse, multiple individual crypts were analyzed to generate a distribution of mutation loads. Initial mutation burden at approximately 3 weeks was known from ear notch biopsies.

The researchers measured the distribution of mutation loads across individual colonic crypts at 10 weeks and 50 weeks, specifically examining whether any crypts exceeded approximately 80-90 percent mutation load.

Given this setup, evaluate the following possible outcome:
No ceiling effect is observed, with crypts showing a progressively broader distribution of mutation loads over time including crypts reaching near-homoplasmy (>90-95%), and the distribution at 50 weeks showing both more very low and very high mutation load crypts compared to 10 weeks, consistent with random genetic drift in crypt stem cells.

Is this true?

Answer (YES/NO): NO